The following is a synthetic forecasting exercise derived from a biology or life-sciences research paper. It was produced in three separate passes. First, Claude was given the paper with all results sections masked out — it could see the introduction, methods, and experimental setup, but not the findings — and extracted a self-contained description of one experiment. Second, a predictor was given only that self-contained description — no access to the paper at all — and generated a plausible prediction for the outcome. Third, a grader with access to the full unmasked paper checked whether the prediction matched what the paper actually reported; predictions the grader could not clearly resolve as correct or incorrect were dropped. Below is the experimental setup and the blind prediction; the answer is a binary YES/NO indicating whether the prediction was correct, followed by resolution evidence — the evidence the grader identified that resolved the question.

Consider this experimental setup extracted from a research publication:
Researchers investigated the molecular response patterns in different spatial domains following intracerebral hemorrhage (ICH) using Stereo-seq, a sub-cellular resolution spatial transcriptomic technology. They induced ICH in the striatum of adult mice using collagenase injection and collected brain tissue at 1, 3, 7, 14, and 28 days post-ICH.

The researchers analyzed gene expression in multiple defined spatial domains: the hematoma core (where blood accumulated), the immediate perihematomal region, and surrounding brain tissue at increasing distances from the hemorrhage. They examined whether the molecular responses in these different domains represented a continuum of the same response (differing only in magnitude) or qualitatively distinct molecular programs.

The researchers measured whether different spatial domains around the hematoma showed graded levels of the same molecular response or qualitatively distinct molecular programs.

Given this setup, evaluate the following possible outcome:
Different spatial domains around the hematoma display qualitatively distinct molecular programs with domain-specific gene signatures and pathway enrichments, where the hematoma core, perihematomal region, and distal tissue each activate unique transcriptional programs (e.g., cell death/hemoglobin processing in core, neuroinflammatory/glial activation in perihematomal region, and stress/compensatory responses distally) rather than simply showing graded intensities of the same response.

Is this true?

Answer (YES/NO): YES